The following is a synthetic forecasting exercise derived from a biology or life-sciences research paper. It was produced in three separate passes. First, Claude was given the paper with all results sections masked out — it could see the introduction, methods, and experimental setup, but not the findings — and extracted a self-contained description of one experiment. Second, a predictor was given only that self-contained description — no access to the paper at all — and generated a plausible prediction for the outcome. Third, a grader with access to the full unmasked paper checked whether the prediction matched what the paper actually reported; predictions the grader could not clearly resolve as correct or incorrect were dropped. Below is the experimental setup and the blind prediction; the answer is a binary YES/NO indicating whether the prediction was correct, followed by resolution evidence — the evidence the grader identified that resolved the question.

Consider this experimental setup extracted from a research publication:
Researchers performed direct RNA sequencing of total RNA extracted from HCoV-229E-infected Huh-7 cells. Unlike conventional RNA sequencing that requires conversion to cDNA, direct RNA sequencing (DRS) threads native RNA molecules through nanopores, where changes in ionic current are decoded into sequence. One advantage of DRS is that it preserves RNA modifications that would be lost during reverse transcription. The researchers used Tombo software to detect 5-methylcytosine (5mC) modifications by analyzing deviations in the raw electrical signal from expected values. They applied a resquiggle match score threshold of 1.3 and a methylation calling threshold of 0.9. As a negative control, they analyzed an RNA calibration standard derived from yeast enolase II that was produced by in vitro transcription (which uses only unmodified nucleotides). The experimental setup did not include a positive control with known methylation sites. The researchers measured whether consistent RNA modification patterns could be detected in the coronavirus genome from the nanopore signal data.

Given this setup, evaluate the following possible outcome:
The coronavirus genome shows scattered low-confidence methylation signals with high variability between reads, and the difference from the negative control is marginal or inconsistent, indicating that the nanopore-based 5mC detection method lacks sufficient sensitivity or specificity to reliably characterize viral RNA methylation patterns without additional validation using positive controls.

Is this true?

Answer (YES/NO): NO